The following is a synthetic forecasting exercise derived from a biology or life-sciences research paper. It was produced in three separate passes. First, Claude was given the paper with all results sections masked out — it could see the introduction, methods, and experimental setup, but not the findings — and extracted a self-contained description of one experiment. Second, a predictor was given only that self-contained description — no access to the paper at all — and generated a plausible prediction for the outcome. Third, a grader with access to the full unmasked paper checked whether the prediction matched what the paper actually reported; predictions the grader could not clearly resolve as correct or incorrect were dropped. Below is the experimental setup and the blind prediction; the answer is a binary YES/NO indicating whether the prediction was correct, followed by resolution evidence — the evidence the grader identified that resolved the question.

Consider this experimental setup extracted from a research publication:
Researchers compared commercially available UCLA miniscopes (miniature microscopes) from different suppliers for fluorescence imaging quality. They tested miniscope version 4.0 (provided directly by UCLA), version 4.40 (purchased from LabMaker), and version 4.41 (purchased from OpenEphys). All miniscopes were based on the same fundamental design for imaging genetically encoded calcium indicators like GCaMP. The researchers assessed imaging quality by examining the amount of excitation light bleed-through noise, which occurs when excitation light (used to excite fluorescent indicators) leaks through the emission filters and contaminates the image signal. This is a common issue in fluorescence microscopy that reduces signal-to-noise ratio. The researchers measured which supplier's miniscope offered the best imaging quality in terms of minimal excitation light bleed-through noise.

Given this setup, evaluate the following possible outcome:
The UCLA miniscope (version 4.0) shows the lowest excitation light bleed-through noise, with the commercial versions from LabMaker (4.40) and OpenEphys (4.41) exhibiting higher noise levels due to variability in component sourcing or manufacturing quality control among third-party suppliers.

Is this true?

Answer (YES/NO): NO